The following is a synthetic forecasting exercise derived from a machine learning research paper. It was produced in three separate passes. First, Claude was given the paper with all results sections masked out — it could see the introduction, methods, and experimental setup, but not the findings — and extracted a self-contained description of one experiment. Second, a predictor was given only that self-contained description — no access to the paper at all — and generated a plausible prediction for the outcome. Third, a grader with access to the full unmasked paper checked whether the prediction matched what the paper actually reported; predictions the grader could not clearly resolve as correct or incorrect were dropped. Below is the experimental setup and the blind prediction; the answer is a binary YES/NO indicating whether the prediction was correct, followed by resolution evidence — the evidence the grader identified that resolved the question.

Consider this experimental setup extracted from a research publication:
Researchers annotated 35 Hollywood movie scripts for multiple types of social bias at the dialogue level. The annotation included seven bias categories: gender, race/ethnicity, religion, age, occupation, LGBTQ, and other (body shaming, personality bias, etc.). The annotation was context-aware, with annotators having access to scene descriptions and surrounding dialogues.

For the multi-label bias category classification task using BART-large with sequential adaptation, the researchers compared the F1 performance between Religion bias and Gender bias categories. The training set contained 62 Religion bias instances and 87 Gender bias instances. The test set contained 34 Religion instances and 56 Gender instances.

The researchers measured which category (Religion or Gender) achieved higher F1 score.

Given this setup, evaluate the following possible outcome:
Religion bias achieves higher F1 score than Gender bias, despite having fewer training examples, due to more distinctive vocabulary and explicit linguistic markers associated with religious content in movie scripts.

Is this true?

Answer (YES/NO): YES